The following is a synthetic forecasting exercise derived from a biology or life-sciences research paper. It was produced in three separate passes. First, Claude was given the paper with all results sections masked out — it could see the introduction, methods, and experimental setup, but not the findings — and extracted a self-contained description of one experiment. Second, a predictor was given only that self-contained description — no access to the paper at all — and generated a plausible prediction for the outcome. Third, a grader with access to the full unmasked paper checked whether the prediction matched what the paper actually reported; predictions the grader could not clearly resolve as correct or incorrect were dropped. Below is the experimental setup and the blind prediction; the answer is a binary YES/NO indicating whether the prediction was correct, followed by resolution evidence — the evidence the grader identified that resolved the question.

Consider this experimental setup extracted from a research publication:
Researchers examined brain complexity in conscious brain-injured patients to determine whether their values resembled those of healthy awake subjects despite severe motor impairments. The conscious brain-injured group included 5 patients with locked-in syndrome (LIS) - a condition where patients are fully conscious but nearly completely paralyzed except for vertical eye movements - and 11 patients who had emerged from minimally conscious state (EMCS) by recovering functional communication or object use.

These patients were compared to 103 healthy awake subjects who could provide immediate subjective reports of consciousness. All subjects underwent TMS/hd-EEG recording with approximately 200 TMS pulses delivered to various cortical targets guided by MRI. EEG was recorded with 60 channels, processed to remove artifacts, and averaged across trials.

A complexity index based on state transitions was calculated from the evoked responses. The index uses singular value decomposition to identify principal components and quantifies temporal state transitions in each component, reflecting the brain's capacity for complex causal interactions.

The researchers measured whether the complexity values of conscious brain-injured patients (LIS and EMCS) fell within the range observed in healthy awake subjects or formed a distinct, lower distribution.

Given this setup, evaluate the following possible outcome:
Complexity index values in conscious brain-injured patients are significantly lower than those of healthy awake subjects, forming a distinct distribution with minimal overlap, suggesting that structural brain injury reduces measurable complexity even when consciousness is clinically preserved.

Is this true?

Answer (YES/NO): NO